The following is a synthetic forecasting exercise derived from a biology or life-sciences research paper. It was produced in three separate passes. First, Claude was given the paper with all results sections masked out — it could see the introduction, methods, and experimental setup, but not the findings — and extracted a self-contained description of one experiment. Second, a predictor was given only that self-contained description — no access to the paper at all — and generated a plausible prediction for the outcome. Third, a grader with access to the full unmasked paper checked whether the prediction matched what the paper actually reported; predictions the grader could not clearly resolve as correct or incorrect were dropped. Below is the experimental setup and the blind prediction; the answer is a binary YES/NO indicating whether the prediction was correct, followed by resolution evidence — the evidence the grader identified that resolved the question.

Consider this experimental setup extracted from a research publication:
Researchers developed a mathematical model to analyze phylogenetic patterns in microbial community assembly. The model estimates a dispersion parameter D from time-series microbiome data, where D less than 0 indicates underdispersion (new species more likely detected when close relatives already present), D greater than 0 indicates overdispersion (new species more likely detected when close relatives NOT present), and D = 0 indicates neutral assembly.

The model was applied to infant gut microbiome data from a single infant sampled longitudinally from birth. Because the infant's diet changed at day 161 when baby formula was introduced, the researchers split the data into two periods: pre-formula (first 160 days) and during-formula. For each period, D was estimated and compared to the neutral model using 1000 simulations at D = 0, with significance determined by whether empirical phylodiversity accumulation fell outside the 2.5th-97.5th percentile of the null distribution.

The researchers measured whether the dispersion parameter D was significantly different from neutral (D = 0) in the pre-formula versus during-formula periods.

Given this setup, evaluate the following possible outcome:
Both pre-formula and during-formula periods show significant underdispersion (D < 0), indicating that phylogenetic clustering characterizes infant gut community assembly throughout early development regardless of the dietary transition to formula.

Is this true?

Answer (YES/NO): NO